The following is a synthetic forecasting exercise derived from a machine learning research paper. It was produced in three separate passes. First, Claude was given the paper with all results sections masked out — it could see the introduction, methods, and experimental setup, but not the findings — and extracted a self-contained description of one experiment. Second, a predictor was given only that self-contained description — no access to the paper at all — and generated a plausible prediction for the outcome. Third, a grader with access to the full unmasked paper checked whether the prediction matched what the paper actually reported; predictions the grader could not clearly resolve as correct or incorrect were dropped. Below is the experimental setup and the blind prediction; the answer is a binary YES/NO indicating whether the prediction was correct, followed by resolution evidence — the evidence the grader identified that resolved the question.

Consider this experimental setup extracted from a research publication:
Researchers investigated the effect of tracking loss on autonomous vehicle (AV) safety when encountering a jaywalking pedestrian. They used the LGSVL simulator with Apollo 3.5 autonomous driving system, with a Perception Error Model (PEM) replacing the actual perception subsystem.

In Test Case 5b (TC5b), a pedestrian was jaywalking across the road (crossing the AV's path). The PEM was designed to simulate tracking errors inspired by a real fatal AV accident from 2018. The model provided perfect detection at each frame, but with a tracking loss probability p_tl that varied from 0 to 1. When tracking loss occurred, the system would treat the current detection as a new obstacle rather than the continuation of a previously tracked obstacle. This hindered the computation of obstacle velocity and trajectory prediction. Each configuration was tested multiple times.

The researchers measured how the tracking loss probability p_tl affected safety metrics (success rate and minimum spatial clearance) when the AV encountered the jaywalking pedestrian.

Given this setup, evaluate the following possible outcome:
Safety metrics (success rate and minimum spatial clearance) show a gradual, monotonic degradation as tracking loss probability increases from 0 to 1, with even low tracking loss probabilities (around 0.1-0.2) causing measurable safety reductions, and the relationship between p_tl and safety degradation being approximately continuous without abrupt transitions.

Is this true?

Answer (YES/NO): NO